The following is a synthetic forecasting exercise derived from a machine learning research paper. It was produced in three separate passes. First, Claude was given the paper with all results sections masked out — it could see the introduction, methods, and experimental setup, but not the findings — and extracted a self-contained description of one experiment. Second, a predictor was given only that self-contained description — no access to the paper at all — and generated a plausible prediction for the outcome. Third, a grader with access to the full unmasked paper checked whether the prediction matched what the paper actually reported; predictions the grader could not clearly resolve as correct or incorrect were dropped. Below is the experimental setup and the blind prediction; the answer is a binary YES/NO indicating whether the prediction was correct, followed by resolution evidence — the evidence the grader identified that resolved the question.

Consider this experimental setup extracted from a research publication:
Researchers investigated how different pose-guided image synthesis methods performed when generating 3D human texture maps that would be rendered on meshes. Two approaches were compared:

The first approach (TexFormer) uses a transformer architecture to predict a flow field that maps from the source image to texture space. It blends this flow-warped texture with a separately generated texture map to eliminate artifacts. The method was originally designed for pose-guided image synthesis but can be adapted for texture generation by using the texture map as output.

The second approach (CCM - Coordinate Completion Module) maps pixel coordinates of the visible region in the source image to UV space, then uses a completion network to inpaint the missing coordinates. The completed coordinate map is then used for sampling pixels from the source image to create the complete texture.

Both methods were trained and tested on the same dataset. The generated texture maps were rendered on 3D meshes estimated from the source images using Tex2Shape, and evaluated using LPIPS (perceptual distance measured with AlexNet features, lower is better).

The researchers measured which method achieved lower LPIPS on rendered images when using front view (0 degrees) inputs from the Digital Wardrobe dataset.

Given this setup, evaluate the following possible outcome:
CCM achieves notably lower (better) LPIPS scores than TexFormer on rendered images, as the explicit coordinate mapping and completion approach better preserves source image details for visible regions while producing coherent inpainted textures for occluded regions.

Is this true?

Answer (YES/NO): NO